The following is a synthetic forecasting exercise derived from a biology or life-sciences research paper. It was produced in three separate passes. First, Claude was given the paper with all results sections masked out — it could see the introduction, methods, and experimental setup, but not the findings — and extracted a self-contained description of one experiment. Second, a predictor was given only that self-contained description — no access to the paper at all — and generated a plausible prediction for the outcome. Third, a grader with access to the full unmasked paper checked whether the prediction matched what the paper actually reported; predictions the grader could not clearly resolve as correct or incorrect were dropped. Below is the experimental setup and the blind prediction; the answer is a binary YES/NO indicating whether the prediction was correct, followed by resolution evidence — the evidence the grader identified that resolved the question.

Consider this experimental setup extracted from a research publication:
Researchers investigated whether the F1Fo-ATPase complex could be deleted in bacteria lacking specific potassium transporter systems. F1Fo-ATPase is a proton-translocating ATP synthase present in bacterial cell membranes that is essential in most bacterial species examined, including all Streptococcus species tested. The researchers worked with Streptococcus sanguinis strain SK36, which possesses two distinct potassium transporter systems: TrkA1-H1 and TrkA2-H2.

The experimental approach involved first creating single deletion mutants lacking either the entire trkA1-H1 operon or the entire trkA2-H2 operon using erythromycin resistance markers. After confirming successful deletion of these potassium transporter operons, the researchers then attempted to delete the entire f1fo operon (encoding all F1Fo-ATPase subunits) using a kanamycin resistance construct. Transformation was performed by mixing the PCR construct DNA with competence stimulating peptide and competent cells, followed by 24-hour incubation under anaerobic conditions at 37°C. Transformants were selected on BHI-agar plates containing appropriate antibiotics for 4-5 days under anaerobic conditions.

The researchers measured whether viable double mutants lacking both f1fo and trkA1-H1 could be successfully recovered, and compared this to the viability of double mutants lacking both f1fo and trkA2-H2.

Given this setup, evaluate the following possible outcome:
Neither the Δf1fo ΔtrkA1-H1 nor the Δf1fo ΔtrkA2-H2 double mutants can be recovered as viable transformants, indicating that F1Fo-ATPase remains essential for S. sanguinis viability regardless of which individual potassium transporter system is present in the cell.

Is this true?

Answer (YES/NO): NO